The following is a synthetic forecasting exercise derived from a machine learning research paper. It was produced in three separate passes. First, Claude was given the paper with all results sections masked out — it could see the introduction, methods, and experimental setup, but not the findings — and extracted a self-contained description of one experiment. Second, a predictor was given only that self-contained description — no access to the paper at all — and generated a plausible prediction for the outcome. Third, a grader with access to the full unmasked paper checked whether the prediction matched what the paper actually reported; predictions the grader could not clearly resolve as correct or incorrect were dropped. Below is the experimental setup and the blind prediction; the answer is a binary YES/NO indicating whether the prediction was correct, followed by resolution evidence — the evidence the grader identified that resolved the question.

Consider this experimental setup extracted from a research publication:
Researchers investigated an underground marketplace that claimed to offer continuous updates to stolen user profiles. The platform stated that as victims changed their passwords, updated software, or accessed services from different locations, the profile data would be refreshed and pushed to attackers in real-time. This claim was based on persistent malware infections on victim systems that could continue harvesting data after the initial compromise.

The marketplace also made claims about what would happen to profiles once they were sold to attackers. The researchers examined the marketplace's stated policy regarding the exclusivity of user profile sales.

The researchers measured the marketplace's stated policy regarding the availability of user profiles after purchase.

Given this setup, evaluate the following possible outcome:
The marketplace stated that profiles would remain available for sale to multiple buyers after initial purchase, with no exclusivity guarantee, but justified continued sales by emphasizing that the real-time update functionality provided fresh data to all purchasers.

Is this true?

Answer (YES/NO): NO